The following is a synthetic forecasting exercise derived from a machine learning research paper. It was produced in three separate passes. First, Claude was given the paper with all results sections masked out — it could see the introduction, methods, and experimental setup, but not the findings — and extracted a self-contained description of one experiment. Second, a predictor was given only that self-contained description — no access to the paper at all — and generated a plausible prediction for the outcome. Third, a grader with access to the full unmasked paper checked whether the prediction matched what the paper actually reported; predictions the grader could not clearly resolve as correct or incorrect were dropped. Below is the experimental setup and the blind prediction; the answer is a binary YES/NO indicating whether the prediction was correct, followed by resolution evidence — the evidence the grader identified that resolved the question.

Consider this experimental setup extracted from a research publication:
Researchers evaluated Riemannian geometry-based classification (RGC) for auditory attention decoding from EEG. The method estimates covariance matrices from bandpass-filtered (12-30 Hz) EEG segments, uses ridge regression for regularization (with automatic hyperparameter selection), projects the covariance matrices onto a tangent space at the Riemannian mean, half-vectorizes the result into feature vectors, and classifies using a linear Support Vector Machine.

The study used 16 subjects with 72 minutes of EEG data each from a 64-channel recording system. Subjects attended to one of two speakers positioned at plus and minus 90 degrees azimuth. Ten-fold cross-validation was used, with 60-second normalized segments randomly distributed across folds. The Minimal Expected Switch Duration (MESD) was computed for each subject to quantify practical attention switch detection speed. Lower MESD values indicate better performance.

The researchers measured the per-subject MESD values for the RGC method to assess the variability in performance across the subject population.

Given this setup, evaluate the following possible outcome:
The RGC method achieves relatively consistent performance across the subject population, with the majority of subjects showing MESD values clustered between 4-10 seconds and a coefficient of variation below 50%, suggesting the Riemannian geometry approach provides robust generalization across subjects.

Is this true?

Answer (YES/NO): NO